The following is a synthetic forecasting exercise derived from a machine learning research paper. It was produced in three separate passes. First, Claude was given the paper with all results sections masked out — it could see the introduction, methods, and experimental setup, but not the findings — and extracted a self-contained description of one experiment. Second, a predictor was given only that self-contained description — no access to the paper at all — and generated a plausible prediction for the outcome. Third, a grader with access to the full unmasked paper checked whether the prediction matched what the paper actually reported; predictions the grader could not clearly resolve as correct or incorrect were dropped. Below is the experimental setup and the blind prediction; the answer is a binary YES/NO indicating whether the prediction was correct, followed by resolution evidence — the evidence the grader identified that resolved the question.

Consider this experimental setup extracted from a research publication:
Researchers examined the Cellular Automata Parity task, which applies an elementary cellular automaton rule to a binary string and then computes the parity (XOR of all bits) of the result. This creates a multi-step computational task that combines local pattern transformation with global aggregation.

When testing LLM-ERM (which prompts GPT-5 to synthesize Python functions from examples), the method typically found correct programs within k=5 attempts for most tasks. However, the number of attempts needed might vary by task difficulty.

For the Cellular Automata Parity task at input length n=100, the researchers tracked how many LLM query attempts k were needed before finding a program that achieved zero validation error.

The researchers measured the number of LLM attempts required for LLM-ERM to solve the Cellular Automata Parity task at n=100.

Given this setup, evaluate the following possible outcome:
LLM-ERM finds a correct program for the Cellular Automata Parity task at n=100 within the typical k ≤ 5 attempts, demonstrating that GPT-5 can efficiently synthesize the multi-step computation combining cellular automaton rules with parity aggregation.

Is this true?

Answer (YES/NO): NO